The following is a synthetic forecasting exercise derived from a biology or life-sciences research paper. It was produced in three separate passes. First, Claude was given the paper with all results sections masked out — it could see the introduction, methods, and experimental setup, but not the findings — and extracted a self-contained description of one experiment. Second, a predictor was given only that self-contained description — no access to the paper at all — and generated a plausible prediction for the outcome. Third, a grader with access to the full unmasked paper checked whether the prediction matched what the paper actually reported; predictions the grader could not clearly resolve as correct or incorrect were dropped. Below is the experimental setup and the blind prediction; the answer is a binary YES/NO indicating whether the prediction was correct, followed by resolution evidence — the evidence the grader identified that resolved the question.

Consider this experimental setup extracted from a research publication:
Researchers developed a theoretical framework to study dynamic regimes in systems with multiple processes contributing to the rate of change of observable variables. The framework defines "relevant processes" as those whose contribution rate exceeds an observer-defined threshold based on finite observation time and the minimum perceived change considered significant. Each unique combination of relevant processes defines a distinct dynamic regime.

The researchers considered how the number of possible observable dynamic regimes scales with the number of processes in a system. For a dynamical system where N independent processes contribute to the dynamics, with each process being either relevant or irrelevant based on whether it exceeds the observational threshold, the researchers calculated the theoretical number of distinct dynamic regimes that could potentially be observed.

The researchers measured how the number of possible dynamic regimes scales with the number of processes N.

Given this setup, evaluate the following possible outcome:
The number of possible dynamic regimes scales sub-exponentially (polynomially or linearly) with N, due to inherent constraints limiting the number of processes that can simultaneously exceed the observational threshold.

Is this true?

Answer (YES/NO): NO